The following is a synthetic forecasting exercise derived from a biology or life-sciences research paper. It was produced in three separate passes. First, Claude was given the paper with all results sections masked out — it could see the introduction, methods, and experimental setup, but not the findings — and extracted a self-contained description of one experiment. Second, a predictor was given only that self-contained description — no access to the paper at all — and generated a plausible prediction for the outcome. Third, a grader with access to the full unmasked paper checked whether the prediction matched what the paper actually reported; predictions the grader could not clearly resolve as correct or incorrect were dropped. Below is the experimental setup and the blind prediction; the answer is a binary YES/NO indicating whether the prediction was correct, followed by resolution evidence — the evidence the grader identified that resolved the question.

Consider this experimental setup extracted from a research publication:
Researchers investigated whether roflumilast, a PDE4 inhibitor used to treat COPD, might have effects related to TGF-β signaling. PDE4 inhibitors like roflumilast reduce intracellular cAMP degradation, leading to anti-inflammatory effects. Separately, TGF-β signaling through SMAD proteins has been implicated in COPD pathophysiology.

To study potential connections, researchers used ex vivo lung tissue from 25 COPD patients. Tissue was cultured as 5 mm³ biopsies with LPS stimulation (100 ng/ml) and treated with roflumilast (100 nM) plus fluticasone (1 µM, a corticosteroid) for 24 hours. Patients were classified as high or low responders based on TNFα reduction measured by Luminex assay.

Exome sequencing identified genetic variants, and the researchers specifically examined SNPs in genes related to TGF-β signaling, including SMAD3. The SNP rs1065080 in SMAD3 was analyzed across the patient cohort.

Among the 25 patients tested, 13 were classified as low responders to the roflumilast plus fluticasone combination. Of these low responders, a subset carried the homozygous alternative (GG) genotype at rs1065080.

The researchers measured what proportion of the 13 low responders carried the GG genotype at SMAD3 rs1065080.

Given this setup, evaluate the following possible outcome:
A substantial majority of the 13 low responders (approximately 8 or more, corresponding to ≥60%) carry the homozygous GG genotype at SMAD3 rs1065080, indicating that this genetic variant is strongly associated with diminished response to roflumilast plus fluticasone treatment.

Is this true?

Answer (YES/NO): NO